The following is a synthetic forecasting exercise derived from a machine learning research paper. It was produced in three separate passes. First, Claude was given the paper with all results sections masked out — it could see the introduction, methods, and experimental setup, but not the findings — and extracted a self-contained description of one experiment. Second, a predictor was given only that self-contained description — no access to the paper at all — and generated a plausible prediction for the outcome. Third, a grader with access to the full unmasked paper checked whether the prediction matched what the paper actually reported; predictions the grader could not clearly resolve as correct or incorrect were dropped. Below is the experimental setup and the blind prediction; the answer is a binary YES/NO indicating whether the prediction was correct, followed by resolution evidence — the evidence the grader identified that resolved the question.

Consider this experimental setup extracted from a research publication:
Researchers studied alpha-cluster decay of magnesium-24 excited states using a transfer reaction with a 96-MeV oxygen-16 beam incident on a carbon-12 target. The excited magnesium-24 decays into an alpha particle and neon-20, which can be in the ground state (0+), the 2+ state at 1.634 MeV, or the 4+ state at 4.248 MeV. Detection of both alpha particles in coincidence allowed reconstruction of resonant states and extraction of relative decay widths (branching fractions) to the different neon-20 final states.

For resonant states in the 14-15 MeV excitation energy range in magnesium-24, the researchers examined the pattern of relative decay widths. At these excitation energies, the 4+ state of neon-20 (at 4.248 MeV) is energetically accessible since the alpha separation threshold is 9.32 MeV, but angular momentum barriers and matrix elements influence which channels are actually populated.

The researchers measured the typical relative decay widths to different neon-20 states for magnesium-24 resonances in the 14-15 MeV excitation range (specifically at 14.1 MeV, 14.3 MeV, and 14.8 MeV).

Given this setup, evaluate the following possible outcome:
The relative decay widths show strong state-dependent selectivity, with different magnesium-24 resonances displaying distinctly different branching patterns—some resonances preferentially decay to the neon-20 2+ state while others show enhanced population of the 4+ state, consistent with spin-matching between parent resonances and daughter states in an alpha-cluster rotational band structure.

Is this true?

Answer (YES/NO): NO